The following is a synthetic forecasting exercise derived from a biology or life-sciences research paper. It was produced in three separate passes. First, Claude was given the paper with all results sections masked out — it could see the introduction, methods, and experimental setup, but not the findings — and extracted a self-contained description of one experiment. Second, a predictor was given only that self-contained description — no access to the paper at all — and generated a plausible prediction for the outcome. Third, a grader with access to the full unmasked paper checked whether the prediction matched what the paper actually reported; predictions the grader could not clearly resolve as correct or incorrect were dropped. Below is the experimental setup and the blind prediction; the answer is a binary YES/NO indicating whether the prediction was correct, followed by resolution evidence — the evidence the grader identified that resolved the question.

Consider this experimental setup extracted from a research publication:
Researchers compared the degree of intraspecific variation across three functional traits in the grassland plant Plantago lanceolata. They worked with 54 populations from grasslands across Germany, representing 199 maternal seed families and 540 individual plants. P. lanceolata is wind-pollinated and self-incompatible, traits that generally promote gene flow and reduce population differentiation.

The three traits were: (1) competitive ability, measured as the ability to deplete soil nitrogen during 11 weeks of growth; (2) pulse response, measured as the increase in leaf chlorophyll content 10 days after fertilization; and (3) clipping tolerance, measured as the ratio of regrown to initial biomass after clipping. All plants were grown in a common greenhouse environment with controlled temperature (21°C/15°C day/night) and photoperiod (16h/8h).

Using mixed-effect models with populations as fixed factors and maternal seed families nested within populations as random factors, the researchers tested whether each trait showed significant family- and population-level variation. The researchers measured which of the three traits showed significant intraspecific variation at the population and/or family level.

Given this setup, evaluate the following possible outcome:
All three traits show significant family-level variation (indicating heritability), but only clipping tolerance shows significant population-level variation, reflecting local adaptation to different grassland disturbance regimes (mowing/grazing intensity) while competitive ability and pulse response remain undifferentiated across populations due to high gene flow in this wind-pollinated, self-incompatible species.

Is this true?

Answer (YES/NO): NO